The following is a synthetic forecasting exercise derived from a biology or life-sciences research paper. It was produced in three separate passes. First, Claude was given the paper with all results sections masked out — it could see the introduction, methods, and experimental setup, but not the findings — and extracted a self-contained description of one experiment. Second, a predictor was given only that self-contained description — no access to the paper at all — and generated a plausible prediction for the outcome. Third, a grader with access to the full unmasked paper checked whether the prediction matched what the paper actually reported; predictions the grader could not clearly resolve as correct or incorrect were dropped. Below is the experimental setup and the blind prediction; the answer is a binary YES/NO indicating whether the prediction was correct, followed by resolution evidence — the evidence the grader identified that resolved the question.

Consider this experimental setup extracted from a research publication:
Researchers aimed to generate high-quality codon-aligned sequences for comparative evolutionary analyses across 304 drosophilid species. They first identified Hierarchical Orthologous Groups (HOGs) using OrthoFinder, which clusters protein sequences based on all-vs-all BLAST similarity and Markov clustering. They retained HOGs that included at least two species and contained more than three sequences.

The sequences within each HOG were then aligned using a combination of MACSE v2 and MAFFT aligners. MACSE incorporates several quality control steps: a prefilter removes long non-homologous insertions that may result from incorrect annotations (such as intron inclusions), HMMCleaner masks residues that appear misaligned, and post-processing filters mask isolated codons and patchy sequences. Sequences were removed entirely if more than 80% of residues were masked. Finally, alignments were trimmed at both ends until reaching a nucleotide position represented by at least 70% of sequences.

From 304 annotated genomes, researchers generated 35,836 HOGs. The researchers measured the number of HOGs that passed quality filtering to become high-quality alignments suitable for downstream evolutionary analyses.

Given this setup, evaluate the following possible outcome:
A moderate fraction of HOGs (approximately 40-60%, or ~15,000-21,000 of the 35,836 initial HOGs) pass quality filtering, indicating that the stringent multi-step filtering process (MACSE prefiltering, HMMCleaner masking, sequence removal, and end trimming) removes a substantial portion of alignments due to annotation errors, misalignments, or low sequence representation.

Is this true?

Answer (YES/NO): NO